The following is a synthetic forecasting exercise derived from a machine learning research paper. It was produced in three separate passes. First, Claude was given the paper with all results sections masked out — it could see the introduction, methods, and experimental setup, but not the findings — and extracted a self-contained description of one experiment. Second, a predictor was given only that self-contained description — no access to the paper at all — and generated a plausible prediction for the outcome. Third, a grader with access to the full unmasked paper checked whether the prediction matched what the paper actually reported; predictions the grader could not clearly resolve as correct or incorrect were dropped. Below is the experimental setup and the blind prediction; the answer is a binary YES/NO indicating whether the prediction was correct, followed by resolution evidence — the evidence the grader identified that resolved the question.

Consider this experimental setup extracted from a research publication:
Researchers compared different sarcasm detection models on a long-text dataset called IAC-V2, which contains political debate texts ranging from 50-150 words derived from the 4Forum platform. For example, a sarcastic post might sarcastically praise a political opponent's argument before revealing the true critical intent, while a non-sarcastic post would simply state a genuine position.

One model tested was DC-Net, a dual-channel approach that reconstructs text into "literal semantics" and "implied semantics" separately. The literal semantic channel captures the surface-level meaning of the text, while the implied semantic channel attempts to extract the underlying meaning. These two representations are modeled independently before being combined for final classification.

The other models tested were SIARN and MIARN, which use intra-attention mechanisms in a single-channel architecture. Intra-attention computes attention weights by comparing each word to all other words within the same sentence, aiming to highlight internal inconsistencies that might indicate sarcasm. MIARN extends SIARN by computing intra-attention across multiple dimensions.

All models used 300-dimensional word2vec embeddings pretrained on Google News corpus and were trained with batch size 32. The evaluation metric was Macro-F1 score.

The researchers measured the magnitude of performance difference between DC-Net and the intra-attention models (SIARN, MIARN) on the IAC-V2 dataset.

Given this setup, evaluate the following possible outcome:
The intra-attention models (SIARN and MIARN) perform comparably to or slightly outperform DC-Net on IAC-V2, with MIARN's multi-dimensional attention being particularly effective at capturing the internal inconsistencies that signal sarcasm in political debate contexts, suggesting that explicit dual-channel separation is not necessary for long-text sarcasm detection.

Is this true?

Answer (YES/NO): NO